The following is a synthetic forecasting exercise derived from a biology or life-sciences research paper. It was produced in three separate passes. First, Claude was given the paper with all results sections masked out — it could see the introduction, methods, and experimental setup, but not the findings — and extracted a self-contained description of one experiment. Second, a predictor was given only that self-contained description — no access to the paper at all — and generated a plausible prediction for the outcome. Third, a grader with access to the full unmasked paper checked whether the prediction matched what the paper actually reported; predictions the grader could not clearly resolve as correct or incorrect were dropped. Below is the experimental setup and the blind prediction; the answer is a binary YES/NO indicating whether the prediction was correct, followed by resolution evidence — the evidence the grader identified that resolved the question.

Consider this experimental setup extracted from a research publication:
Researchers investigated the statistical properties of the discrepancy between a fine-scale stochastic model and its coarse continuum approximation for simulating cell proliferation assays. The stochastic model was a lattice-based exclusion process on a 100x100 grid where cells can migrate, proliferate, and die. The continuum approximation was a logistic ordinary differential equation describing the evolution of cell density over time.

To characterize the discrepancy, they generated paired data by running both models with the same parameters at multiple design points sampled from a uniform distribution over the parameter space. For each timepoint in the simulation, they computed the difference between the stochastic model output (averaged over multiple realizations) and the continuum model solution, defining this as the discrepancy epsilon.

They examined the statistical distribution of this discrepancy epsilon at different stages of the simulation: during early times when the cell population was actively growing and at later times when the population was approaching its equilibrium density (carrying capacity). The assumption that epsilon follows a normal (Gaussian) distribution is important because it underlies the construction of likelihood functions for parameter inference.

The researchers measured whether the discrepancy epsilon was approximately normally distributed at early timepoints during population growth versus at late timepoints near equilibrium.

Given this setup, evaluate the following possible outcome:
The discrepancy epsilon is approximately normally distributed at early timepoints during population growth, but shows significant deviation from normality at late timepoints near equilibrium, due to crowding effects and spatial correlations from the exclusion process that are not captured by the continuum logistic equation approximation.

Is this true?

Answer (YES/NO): YES